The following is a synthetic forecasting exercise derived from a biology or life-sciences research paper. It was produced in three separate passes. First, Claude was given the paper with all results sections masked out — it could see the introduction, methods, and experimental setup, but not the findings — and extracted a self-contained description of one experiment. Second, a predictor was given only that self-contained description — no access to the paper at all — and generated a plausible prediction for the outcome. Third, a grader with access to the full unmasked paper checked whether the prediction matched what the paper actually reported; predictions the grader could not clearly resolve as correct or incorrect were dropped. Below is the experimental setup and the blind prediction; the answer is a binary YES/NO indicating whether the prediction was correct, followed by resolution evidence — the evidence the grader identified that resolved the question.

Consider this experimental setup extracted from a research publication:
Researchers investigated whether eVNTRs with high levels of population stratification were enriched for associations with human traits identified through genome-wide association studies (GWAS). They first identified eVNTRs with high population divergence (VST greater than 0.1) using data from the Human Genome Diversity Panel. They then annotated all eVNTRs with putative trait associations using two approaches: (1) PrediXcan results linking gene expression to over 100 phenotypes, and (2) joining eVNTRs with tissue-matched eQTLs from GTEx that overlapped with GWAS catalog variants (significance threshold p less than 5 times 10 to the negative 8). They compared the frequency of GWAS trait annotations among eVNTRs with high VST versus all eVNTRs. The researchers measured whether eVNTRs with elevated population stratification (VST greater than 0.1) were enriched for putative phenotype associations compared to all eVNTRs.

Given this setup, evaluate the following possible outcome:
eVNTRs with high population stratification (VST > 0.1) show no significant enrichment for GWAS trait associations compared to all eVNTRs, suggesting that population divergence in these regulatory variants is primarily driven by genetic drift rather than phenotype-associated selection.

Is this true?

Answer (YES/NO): NO